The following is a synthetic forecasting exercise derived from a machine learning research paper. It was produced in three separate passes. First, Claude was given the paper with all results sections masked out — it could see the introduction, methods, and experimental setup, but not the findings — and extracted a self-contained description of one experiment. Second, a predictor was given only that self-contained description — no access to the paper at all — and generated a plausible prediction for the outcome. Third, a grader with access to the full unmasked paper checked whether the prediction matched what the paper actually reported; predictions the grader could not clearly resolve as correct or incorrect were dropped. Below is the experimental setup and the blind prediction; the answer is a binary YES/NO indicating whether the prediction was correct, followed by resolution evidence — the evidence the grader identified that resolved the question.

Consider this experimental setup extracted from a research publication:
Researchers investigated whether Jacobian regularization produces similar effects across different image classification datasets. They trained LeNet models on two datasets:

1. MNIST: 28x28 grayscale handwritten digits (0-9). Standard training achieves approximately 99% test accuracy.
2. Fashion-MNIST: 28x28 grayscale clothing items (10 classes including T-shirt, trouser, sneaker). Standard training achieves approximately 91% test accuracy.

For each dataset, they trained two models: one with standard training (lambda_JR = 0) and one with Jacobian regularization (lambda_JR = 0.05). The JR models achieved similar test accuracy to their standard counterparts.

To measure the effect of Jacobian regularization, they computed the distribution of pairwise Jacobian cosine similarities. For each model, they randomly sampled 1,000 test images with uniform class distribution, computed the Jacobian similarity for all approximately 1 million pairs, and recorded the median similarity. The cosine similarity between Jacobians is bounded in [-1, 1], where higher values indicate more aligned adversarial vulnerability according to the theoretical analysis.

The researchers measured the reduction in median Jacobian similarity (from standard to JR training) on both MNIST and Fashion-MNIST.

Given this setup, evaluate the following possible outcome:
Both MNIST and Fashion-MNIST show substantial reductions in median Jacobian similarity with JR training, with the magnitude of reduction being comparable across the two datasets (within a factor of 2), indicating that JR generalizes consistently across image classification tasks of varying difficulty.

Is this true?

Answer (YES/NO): YES